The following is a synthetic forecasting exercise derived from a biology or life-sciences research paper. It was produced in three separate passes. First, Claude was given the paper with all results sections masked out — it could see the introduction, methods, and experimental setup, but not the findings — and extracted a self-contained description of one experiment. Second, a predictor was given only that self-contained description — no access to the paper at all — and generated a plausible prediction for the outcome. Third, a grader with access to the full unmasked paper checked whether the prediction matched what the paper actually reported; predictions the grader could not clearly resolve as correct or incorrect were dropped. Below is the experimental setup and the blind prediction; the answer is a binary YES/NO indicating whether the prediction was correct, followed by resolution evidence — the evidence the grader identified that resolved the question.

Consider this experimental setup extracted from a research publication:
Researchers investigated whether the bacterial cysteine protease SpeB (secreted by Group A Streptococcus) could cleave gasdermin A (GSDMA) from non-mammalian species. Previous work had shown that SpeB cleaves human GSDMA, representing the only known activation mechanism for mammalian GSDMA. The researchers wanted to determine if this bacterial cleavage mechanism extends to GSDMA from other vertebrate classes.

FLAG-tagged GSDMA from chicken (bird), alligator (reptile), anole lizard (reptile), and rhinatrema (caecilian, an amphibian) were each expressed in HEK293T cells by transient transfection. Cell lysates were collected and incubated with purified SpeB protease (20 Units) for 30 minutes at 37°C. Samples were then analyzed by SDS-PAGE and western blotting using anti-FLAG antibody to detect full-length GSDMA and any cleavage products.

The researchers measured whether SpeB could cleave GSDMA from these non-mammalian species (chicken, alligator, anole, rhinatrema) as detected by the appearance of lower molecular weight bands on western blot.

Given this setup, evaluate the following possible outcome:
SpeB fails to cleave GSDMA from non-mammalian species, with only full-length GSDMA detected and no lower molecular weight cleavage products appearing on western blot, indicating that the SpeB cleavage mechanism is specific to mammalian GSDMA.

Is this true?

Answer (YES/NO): NO